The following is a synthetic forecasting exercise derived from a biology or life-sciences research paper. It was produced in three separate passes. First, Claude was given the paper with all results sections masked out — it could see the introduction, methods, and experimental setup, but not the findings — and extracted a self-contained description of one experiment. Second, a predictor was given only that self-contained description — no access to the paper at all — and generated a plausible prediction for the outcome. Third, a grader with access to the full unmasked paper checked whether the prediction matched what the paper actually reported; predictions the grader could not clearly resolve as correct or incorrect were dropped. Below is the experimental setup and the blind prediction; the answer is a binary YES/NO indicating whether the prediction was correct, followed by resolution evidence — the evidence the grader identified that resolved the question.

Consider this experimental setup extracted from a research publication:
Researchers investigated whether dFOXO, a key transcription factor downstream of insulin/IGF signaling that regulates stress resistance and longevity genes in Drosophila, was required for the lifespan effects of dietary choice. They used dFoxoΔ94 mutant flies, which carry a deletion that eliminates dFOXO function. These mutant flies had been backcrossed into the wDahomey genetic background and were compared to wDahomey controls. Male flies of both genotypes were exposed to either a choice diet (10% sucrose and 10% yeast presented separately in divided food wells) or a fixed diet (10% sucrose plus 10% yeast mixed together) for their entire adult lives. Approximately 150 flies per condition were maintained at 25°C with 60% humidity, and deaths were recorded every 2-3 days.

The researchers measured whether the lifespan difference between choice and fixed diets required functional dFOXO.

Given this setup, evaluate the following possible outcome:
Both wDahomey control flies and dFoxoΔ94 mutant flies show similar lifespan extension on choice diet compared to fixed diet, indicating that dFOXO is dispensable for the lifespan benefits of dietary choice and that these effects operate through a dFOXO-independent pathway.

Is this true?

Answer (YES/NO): NO